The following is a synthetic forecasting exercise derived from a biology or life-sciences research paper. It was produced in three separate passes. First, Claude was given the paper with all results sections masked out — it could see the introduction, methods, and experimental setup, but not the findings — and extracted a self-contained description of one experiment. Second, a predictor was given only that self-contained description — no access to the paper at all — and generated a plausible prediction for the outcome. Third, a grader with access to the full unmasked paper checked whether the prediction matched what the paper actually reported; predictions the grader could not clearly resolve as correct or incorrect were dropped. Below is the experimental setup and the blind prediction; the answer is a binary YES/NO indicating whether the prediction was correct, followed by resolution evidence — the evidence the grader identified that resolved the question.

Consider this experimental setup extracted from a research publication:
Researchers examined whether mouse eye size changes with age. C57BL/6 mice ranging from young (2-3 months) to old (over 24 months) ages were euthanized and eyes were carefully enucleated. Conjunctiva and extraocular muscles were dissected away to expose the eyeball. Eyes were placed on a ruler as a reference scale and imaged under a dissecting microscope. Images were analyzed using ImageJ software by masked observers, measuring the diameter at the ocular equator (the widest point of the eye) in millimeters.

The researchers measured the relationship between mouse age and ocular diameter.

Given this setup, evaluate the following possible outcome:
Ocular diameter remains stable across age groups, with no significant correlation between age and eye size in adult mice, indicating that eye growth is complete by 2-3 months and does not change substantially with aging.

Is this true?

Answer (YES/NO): NO